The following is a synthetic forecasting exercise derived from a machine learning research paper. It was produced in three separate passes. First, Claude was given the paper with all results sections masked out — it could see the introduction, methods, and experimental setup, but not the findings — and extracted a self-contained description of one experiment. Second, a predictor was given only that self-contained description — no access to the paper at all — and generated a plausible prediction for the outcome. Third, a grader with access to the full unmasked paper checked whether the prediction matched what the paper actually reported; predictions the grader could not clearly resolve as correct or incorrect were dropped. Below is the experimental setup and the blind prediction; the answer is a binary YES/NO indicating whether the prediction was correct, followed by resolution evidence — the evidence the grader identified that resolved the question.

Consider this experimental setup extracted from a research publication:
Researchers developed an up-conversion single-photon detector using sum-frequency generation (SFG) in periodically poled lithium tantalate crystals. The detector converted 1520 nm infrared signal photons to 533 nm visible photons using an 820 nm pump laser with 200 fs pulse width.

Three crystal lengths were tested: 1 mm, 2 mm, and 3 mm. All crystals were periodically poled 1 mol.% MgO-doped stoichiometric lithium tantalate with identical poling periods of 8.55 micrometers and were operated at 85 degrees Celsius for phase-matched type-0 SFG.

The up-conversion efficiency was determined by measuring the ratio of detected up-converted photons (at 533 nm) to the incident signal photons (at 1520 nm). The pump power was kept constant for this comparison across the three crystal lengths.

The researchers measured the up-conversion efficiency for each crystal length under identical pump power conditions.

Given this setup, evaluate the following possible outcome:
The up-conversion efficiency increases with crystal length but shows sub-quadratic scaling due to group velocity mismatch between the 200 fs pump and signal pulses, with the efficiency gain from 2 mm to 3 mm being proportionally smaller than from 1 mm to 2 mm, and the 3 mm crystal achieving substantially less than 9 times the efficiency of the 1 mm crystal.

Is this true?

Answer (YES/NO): YES